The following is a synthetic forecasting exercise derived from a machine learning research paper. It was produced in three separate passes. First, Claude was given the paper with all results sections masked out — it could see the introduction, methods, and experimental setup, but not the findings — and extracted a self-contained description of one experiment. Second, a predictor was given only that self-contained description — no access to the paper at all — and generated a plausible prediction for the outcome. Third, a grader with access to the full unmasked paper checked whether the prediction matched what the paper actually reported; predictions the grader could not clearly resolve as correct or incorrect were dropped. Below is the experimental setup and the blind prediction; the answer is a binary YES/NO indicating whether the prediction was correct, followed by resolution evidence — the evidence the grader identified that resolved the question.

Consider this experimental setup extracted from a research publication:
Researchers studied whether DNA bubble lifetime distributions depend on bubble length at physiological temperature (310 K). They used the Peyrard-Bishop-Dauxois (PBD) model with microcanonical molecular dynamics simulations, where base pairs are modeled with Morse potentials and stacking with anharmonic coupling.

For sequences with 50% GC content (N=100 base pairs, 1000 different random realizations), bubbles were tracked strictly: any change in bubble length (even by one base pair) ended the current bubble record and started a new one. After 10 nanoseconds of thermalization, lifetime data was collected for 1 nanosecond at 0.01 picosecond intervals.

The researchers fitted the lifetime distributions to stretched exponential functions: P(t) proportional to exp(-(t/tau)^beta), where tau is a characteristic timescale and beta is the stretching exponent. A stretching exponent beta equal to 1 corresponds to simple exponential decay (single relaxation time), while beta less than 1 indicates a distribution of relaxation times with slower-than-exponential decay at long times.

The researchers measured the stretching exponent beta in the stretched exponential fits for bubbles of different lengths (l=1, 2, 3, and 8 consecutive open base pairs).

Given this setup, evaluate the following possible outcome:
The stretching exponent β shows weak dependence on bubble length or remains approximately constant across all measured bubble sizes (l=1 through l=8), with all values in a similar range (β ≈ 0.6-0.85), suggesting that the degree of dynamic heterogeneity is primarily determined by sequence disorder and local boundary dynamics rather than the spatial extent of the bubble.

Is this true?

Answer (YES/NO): NO